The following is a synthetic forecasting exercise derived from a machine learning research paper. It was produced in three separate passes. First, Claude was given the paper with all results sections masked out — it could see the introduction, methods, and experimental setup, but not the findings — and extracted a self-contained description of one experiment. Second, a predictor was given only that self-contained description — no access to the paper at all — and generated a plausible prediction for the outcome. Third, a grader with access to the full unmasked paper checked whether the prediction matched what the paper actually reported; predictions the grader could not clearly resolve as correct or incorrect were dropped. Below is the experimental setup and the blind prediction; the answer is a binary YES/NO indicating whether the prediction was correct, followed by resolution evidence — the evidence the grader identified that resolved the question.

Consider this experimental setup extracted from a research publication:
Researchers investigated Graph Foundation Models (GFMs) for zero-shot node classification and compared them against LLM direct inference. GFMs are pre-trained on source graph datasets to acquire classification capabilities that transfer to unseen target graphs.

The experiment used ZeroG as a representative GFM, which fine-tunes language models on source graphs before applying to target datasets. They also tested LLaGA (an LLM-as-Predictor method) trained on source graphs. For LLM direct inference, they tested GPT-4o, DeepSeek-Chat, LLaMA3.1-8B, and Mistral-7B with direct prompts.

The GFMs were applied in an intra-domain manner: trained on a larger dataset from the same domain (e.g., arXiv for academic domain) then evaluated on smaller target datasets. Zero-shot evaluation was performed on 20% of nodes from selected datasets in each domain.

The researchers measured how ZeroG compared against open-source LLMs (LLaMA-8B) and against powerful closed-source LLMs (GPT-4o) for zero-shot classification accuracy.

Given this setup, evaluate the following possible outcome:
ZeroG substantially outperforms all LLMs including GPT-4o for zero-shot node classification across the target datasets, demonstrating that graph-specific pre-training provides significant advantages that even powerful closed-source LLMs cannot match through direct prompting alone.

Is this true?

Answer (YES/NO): NO